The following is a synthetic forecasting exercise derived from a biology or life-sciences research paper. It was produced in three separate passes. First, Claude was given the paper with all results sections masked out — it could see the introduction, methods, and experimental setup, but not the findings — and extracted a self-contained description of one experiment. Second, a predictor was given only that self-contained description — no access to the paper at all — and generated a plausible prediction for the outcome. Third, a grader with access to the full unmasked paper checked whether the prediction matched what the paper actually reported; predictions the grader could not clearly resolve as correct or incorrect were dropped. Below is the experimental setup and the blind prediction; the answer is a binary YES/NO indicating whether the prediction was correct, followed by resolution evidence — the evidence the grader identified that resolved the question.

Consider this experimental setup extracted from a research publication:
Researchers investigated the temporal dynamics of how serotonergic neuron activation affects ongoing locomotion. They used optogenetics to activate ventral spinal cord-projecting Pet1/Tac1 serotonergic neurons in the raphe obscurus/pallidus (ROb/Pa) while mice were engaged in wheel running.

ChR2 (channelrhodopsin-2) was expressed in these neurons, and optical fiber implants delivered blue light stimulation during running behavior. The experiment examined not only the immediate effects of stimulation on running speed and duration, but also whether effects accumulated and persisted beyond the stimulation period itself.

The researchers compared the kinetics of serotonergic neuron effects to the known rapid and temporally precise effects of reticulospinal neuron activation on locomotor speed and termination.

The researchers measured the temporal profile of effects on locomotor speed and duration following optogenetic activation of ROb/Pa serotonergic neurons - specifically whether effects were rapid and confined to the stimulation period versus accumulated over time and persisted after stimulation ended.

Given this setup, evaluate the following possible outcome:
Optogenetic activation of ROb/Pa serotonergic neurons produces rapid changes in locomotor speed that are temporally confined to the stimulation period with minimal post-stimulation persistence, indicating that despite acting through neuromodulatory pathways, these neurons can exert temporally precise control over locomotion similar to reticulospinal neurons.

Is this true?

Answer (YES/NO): NO